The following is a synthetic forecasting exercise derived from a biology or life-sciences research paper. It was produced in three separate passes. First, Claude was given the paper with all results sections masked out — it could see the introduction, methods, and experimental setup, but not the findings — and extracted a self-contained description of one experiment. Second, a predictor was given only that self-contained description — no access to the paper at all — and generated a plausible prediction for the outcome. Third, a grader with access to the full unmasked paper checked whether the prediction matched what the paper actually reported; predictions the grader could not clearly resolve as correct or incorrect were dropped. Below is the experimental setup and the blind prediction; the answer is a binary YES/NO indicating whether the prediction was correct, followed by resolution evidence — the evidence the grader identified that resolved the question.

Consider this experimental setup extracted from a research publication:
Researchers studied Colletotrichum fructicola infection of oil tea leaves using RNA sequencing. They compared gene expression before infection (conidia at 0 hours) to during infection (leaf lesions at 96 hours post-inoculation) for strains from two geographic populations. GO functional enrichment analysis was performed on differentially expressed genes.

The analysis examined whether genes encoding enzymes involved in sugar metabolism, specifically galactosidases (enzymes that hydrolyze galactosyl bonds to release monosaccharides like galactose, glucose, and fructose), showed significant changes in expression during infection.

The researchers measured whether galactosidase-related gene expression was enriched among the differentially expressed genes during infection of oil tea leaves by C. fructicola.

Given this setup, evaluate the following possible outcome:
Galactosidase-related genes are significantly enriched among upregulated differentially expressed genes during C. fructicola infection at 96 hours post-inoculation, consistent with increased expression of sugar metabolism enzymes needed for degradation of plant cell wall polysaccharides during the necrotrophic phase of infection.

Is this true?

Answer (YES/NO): YES